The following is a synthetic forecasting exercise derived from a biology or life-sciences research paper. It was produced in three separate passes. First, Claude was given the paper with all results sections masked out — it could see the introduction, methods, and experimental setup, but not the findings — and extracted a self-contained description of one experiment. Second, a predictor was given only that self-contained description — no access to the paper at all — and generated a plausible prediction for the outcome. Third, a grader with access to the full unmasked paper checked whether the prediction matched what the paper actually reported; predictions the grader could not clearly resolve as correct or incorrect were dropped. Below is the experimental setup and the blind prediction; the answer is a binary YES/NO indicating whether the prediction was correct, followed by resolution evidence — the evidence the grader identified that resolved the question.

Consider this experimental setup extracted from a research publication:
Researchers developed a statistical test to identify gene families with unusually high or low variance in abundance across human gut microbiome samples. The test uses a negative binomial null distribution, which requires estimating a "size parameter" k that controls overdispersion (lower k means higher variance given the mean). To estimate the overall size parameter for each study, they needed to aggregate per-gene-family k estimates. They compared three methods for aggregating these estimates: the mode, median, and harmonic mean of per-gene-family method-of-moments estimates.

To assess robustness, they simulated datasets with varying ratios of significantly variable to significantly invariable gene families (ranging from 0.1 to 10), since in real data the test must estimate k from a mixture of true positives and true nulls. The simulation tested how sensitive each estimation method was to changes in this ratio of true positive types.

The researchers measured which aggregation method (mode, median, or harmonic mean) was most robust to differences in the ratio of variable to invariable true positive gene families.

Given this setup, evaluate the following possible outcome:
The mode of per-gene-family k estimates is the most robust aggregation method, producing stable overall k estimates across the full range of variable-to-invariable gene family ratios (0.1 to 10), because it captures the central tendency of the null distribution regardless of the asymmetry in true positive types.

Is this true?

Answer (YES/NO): YES